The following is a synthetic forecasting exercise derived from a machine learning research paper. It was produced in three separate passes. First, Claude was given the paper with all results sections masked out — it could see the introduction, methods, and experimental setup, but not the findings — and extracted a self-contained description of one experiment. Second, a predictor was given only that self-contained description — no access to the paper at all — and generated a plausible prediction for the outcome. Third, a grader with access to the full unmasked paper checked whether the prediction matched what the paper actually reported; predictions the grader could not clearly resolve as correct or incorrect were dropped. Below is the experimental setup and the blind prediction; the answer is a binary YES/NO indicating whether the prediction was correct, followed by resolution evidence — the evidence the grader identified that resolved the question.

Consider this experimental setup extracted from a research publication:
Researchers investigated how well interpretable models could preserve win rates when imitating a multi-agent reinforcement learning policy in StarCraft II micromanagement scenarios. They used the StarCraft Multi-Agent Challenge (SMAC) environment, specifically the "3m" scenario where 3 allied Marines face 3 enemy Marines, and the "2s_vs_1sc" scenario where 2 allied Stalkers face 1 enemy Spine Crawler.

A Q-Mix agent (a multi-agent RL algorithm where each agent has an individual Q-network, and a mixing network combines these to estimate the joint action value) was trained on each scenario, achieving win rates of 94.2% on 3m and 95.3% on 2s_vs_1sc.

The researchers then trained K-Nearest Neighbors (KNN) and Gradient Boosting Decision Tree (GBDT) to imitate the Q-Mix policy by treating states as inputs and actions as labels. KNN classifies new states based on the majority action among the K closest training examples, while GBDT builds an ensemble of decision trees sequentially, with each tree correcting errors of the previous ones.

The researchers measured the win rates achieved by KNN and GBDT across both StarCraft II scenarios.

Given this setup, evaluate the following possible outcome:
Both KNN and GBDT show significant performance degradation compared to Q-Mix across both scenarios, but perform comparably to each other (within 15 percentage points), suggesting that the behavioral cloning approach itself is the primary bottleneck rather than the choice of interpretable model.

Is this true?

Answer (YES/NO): YES